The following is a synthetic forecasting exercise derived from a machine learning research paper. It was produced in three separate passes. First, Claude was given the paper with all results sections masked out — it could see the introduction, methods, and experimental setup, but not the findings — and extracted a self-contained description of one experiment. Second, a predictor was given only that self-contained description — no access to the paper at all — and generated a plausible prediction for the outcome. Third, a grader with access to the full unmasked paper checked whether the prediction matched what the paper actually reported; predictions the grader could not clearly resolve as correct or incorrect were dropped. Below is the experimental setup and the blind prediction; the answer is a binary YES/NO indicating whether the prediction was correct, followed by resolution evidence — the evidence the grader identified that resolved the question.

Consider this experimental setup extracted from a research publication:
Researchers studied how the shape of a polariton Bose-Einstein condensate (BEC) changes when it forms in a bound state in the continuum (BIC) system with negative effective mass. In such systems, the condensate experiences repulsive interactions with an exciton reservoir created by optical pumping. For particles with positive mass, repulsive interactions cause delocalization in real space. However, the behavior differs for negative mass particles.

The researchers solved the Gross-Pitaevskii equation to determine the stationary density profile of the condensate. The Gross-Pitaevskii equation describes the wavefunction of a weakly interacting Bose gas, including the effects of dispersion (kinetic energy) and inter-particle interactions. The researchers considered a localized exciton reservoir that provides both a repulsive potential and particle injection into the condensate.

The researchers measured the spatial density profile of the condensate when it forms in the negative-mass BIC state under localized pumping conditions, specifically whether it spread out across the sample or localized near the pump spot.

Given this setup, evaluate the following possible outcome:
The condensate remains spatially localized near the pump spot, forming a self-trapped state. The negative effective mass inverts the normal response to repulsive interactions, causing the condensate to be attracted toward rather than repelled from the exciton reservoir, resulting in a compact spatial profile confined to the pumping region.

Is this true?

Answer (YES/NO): YES